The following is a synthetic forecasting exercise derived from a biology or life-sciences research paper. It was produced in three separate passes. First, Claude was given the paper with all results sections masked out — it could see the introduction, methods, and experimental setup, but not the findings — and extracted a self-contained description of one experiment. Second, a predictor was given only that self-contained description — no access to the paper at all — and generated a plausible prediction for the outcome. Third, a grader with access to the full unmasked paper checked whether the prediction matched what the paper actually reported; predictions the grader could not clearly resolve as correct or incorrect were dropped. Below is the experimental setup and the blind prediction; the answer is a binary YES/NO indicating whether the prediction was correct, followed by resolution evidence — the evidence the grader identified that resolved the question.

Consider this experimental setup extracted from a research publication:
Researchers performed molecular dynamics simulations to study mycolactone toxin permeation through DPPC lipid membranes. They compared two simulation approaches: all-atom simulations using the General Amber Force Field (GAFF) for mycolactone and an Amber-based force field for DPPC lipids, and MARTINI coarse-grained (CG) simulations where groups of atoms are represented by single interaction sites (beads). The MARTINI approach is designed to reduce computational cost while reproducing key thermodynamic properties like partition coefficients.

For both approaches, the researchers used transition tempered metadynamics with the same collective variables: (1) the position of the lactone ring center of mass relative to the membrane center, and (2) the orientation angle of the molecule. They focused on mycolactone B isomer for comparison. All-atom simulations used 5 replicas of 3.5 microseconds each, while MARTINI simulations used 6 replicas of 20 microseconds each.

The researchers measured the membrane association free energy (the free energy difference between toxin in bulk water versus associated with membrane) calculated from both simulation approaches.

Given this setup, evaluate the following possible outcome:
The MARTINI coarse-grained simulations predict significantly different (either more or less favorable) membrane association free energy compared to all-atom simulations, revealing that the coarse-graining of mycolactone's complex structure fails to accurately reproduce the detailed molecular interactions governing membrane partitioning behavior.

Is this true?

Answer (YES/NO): NO